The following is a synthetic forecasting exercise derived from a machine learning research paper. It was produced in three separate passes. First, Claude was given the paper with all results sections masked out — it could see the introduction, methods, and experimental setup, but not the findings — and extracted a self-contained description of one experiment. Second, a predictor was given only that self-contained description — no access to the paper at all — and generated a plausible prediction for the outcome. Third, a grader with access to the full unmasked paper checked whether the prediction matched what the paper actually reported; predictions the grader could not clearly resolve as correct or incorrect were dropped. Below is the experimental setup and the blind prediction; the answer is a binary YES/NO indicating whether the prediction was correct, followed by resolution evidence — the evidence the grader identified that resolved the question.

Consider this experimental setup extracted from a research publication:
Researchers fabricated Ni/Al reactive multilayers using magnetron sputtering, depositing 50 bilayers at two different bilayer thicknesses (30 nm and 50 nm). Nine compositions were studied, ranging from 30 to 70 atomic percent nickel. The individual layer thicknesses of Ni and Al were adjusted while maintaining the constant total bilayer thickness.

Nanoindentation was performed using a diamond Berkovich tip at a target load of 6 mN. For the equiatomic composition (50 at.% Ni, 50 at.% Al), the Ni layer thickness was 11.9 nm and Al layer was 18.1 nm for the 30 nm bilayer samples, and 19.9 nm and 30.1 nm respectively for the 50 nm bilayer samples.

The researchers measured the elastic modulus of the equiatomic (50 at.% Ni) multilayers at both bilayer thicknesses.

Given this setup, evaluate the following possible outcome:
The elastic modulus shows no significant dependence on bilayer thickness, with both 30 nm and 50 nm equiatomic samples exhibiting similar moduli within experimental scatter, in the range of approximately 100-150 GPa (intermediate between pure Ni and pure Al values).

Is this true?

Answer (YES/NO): NO